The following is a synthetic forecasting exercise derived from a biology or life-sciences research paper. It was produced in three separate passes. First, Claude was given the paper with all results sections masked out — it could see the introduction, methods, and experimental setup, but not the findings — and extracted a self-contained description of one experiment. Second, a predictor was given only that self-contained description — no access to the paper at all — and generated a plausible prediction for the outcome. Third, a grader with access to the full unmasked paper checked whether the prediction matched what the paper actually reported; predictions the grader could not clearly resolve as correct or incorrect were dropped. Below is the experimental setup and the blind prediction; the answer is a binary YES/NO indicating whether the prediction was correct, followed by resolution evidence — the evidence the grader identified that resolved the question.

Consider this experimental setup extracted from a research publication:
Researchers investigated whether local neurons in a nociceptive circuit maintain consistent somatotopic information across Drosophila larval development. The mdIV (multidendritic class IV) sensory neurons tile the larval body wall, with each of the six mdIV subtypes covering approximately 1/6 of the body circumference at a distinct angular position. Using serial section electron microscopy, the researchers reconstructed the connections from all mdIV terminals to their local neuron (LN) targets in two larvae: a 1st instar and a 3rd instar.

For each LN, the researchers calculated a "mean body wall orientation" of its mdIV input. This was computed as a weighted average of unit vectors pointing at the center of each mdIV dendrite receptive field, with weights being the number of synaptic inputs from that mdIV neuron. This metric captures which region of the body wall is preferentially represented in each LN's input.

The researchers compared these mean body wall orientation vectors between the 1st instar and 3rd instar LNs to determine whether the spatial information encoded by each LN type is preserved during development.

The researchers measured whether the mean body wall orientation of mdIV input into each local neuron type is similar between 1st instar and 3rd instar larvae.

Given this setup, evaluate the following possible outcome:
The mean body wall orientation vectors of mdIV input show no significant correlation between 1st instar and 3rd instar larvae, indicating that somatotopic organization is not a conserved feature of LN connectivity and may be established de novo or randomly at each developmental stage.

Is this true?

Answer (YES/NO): NO